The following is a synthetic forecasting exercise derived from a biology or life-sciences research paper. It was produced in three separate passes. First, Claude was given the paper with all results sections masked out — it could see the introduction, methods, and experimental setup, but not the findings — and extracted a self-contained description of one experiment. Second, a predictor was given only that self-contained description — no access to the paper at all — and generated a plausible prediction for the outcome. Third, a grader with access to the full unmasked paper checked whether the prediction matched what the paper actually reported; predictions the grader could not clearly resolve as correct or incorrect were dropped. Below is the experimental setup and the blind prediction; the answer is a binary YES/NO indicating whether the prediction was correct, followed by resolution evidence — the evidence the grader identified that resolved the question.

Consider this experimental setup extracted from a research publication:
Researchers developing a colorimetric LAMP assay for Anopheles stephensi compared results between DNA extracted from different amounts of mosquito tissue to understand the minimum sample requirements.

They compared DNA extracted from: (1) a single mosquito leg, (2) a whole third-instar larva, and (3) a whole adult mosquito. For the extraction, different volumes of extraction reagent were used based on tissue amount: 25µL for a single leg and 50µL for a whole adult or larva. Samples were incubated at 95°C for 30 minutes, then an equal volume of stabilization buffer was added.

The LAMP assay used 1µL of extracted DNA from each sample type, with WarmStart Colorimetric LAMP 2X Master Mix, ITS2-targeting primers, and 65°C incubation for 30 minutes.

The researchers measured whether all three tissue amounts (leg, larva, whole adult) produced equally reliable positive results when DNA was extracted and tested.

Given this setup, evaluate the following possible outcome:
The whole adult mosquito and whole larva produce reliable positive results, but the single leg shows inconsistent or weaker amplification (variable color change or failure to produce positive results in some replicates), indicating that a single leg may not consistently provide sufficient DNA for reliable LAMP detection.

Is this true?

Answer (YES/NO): NO